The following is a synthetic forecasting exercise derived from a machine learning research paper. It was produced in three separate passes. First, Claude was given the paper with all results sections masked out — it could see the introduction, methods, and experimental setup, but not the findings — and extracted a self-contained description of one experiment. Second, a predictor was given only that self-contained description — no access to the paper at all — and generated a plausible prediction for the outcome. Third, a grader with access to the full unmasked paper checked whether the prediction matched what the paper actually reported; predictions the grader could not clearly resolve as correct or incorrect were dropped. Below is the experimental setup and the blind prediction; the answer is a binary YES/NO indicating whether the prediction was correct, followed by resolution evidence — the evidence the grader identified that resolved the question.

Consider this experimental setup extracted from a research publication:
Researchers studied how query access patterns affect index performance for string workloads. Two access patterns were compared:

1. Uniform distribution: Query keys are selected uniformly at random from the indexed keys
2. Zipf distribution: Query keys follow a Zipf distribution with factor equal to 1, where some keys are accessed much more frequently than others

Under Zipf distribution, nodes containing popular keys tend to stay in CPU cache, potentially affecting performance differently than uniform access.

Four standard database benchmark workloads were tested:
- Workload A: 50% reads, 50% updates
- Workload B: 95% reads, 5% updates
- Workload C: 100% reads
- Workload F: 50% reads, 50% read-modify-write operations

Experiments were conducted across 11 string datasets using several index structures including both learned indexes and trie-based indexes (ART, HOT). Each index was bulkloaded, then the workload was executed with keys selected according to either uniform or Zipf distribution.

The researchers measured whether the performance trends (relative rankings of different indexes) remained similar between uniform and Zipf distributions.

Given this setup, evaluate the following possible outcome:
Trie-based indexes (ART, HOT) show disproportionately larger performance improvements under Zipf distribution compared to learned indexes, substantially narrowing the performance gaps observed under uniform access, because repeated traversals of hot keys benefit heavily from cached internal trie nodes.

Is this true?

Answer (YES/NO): NO